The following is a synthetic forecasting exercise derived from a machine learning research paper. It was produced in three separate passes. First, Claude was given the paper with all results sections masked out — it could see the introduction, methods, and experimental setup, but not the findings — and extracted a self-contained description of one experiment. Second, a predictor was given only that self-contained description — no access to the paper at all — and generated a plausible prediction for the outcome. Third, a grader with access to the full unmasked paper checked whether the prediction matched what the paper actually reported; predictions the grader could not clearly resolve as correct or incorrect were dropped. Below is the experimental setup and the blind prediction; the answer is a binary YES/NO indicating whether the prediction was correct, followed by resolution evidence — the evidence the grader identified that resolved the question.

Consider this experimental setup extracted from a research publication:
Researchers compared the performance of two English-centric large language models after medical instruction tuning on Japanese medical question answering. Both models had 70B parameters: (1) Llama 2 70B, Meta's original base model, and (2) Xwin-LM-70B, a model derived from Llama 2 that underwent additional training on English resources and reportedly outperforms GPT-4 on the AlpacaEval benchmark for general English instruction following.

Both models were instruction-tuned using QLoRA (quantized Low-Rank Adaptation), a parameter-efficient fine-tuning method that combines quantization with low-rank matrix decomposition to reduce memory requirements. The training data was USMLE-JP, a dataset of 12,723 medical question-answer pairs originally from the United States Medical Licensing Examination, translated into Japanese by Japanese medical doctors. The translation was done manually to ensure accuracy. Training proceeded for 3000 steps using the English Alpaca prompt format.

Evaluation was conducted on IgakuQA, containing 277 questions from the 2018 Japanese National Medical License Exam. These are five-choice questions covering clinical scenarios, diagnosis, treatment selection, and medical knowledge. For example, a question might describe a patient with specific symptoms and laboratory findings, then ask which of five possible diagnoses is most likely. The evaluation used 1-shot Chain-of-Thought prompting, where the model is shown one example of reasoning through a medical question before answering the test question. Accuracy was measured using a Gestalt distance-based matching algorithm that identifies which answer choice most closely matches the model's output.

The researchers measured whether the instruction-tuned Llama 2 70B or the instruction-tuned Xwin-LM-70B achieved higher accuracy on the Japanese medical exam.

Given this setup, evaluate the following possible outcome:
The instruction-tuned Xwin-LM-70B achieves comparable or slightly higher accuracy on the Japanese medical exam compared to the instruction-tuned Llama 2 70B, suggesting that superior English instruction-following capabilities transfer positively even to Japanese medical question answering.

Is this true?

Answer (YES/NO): NO